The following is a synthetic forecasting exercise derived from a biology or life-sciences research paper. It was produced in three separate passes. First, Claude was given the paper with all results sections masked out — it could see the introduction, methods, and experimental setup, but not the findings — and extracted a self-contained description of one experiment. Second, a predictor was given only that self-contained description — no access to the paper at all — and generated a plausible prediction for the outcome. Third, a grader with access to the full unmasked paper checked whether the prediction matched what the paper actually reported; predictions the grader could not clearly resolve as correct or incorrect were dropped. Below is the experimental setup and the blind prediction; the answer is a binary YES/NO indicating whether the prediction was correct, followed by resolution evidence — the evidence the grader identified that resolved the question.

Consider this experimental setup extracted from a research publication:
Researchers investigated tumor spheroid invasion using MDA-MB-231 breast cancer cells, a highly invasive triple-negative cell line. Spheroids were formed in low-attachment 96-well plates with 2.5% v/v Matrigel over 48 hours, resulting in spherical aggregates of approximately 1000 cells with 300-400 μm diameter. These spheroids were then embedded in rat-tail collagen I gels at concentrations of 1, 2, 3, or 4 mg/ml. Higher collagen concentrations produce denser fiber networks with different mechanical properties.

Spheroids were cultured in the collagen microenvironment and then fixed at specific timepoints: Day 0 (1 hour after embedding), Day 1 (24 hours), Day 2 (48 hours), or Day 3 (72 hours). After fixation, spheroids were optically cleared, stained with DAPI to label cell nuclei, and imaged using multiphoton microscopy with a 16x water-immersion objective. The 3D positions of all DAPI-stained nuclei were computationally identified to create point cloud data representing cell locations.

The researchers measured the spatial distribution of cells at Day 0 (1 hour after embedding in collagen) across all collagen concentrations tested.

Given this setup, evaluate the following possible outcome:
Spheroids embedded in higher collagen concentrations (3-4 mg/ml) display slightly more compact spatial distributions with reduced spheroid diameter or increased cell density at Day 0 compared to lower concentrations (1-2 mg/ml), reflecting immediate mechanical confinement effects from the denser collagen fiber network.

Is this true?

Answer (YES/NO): NO